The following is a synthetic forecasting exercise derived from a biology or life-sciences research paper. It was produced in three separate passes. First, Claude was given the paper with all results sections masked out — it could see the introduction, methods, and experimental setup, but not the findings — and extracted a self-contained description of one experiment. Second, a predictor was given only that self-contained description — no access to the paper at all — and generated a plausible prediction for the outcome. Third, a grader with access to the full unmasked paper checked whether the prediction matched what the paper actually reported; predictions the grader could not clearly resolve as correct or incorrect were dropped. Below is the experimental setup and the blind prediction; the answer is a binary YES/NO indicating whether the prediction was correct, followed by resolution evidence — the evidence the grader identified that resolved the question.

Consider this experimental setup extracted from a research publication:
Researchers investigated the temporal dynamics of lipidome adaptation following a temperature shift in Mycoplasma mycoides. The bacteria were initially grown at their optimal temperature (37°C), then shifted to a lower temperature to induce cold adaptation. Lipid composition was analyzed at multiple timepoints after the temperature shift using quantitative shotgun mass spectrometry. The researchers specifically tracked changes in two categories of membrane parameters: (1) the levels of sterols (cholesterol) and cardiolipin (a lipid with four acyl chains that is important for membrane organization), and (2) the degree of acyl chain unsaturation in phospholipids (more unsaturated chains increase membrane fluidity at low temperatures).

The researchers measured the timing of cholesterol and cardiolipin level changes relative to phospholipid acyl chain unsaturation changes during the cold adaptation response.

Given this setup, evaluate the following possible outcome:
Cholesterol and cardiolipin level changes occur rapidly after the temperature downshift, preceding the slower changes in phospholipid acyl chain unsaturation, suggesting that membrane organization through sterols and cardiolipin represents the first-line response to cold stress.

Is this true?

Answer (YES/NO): YES